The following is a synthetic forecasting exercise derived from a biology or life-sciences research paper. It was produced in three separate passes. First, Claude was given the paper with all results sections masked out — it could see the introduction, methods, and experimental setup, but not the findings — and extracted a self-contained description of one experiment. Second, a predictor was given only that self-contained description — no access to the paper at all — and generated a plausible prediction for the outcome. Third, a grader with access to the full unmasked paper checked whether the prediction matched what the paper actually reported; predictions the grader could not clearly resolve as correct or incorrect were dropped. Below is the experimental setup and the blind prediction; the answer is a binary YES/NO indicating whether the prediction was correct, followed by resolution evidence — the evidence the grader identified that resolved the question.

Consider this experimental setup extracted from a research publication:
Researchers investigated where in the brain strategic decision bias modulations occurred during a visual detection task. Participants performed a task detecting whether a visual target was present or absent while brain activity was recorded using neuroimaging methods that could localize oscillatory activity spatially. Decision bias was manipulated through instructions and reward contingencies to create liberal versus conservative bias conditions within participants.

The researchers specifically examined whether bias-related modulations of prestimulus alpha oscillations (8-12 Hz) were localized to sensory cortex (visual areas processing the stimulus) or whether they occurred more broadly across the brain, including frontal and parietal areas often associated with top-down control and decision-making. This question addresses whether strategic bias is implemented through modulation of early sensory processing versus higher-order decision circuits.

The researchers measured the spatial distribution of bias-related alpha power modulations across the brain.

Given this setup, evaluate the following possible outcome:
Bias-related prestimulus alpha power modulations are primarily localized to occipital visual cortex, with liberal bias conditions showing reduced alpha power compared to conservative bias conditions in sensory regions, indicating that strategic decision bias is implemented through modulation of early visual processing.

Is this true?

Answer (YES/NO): YES